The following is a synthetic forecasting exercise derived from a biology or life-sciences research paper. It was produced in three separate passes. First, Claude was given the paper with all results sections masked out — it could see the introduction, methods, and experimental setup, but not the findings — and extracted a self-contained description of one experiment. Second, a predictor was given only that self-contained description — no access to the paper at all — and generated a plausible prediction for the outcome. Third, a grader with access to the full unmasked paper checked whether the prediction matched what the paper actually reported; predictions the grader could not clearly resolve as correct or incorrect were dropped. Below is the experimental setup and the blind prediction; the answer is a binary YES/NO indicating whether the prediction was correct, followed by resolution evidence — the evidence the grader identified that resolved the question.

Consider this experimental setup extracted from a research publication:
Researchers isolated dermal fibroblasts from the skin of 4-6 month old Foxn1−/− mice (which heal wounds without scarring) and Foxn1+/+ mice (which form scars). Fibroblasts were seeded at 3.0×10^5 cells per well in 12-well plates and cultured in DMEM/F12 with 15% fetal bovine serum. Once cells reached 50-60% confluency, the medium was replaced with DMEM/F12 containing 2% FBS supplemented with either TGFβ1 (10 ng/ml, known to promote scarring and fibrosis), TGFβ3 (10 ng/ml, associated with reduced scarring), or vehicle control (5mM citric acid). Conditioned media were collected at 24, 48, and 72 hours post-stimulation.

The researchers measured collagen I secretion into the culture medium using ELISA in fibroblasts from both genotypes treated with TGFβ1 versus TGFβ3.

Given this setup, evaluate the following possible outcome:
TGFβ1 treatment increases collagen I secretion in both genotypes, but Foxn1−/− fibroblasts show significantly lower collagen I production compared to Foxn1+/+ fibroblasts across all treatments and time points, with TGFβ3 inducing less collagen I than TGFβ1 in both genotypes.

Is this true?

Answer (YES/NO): NO